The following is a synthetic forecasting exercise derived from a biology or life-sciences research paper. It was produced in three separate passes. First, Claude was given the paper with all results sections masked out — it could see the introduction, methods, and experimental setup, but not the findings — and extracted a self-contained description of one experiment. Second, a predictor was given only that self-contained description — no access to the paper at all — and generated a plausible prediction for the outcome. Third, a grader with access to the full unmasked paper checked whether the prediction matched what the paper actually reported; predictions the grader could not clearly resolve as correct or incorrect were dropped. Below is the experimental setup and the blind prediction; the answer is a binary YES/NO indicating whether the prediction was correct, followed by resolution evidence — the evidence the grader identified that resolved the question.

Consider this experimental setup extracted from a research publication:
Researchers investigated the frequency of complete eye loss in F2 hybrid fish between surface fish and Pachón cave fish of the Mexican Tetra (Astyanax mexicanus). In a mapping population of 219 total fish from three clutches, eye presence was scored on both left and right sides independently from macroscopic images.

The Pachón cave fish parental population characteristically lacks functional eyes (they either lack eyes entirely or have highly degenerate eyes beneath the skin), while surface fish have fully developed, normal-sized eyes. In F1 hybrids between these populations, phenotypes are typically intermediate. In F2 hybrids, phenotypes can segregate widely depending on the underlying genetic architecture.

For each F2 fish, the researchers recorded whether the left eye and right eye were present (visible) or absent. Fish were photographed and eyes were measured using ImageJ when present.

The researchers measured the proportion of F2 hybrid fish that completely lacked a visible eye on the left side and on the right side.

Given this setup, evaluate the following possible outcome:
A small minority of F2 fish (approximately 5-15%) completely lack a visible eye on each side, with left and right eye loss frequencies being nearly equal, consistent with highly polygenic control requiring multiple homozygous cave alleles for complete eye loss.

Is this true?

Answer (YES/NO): YES